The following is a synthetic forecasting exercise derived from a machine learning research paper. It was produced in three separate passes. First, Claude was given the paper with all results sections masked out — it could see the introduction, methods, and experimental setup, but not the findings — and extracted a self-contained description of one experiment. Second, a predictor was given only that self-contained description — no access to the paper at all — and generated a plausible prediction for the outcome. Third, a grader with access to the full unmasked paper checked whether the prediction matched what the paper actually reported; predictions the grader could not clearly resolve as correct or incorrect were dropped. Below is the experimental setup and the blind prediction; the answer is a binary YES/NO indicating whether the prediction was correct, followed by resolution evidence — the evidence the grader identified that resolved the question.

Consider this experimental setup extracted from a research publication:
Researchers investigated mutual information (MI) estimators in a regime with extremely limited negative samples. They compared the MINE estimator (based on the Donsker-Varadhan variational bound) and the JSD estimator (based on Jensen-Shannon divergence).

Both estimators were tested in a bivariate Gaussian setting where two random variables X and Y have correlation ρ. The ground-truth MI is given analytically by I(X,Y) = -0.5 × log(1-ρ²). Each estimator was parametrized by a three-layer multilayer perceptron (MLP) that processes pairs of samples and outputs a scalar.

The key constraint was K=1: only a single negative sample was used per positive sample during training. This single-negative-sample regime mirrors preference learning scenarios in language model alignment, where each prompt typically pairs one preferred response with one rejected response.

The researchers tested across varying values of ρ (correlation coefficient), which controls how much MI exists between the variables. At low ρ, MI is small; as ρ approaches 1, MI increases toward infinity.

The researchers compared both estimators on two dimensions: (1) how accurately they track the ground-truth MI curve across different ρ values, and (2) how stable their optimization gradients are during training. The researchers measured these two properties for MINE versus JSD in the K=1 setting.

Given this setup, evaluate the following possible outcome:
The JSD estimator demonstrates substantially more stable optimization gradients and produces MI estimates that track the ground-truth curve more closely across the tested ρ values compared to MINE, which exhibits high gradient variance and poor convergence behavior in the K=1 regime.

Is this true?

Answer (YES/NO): NO